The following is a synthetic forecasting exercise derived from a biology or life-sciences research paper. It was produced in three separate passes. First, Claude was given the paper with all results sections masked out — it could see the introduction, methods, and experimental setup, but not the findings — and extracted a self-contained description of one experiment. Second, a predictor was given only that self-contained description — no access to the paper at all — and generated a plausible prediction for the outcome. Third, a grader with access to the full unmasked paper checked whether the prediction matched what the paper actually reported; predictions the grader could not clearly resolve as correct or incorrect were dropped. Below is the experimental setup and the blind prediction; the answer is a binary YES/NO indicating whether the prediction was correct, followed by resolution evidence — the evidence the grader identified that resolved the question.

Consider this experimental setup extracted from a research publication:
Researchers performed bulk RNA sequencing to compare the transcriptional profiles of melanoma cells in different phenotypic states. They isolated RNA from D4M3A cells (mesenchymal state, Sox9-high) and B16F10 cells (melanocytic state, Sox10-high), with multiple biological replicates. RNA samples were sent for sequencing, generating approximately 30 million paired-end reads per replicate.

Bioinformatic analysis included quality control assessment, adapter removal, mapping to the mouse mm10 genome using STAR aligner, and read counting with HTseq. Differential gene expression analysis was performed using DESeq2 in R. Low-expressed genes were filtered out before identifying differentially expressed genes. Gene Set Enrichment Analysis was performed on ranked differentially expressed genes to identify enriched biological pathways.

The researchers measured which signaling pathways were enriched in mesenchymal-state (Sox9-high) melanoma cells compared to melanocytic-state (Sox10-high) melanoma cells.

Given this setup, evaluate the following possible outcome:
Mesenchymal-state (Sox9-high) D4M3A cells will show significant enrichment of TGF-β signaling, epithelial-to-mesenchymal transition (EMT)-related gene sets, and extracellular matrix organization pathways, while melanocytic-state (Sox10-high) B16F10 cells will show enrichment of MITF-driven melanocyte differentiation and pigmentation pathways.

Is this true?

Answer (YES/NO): NO